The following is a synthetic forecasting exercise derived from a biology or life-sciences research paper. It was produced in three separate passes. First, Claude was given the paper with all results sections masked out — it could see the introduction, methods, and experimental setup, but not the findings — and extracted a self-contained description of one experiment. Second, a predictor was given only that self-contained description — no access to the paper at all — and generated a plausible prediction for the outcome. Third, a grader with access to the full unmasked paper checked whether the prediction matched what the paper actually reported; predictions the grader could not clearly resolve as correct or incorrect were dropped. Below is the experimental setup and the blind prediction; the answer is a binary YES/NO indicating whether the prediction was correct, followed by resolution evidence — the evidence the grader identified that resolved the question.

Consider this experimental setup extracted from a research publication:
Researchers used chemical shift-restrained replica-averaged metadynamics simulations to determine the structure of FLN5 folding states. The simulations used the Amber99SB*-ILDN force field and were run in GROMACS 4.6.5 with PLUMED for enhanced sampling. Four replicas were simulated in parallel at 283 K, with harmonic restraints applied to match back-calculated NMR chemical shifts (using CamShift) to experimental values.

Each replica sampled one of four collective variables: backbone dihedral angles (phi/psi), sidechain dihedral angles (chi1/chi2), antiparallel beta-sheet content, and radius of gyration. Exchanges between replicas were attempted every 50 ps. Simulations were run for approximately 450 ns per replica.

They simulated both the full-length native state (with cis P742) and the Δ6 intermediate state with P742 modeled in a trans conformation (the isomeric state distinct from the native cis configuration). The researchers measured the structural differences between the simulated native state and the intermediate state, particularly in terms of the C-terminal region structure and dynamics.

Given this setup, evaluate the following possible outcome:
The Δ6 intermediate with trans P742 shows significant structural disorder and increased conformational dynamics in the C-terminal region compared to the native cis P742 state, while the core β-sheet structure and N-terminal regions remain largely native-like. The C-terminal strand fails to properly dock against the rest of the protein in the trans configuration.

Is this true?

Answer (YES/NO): YES